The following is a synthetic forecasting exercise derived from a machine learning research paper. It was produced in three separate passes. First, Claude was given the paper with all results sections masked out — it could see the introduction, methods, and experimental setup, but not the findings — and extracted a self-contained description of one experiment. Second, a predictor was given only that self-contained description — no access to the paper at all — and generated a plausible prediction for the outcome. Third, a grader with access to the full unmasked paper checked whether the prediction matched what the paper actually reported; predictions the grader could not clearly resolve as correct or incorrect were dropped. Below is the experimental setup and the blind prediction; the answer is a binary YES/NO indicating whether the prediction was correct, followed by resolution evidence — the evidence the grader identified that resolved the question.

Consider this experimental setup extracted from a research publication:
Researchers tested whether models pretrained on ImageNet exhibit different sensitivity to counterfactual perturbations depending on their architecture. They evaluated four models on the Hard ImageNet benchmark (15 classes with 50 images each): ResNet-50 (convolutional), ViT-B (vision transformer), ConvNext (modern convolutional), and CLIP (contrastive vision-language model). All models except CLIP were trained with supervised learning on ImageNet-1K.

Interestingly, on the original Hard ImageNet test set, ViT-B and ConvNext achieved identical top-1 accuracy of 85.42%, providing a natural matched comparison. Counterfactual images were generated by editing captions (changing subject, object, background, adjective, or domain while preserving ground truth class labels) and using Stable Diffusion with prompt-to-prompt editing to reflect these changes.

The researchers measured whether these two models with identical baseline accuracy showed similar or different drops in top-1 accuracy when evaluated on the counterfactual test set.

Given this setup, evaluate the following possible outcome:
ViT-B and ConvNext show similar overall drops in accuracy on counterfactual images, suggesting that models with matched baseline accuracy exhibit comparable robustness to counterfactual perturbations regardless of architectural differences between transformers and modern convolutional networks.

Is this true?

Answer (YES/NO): NO